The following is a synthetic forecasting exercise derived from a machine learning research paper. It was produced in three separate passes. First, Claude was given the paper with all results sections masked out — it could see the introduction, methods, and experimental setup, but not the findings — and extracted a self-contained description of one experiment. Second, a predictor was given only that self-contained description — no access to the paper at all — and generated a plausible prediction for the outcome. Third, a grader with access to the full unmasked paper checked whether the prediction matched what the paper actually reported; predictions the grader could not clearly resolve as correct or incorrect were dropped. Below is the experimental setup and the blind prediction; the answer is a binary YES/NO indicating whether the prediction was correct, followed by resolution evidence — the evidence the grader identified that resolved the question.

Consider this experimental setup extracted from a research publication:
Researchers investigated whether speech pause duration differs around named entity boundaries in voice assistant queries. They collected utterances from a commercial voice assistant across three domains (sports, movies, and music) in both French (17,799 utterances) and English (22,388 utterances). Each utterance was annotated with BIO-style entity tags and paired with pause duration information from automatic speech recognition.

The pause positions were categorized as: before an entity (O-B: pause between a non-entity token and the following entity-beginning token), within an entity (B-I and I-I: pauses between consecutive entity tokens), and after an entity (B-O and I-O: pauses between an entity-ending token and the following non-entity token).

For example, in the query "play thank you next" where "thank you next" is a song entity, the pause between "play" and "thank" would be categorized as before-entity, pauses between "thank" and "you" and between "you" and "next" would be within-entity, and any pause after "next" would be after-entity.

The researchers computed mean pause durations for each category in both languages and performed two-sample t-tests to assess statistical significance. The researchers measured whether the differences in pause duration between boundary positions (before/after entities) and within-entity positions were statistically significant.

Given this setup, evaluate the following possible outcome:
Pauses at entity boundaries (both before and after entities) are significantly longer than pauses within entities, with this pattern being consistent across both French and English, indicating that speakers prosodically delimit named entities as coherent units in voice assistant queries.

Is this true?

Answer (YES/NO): YES